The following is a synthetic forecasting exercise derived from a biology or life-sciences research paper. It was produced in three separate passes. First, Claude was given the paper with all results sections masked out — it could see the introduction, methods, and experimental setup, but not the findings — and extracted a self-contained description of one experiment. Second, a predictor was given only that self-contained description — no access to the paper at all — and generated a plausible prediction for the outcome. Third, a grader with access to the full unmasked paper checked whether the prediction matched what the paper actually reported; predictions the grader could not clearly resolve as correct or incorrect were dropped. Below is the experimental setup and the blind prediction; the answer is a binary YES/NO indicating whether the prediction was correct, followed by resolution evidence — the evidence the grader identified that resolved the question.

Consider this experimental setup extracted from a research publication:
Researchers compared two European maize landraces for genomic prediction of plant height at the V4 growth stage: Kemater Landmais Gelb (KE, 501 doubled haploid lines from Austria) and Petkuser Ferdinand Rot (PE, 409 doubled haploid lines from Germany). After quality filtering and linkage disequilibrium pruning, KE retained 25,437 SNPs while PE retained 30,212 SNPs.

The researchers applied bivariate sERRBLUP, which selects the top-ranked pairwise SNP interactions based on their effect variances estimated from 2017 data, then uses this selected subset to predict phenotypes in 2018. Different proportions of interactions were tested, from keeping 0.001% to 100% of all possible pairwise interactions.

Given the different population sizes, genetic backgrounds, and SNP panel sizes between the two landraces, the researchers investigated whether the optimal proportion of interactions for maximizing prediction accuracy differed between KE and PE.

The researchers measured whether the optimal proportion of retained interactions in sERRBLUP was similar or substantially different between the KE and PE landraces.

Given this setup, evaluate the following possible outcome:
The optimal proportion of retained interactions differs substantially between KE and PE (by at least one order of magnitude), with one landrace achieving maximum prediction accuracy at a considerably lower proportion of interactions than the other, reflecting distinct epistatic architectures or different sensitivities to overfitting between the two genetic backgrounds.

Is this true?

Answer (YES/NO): NO